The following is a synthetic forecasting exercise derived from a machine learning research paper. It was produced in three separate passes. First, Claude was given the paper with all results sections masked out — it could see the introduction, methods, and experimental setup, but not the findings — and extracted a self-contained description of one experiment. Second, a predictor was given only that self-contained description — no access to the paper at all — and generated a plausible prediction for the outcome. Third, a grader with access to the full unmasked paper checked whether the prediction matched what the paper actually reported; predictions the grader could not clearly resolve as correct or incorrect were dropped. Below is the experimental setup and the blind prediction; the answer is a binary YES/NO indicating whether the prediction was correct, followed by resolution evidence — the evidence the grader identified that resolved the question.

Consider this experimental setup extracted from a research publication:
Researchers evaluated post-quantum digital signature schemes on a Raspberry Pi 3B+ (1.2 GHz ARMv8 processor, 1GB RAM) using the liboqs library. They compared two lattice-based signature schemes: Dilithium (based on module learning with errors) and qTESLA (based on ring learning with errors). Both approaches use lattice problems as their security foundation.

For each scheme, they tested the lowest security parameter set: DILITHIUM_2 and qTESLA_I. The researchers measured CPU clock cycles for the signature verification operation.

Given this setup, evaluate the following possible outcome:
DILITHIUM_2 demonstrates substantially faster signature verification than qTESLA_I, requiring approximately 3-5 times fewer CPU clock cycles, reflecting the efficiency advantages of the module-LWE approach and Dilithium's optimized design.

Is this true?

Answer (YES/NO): NO